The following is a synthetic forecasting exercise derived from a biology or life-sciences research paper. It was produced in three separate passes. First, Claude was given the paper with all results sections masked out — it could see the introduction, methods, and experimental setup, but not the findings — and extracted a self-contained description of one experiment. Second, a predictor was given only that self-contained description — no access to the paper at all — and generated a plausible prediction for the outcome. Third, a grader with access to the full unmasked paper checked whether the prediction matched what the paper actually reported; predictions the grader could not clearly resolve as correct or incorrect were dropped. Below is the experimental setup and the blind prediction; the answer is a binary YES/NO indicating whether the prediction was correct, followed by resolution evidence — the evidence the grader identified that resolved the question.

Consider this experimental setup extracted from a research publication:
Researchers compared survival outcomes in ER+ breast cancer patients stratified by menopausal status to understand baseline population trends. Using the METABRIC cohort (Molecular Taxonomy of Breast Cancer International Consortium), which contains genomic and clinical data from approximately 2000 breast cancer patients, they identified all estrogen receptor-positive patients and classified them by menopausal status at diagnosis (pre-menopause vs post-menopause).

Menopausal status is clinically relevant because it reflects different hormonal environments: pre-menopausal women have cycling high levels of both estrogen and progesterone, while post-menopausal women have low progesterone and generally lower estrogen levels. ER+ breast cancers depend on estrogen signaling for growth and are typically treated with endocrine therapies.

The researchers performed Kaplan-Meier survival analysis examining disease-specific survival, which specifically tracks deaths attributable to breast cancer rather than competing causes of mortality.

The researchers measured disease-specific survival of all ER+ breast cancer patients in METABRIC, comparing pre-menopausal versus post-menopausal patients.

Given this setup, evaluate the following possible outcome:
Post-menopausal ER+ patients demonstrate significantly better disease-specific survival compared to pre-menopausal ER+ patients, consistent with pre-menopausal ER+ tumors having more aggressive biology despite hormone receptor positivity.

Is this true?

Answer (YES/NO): NO